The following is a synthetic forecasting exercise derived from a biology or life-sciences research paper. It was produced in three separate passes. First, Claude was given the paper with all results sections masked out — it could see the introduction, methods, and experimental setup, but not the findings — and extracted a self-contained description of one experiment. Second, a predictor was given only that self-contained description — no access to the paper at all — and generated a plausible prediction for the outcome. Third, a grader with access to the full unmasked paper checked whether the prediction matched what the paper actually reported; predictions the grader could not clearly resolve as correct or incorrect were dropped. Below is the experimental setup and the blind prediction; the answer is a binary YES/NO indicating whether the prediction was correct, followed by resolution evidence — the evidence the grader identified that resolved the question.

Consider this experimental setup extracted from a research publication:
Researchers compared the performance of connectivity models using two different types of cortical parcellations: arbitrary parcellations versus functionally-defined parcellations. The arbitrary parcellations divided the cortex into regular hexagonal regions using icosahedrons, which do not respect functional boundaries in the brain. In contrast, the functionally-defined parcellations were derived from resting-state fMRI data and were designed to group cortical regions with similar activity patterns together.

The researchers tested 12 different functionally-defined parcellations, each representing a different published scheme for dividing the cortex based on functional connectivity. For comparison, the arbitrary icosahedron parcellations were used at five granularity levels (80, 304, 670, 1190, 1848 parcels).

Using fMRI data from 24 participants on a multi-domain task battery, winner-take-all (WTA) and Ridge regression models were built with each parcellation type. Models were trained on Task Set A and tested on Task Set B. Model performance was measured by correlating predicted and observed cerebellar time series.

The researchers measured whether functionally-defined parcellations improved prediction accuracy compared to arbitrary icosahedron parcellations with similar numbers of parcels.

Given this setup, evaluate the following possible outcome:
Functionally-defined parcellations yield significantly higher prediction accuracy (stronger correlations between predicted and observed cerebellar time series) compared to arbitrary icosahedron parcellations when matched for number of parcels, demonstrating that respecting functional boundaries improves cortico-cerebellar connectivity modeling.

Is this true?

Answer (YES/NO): NO